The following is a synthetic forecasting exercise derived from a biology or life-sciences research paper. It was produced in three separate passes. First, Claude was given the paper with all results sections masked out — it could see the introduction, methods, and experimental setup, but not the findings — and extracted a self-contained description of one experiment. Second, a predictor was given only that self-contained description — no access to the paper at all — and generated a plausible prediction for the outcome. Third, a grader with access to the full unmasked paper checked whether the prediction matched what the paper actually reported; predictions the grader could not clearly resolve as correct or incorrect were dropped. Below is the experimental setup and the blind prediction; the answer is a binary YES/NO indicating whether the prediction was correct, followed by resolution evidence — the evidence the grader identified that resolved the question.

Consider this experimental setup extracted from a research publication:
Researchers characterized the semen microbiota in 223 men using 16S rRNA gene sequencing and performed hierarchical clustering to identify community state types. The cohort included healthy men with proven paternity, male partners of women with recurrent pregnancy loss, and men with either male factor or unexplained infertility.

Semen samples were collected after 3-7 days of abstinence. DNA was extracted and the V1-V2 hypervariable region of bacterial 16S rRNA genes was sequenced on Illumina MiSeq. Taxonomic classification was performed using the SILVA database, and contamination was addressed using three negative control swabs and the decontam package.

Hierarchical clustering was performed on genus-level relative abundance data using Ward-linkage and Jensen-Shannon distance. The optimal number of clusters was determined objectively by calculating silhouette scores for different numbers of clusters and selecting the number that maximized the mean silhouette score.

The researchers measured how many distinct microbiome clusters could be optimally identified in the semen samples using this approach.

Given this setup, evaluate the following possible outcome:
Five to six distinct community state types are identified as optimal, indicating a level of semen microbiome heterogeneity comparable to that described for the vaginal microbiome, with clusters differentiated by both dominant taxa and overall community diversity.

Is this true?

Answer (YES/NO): NO